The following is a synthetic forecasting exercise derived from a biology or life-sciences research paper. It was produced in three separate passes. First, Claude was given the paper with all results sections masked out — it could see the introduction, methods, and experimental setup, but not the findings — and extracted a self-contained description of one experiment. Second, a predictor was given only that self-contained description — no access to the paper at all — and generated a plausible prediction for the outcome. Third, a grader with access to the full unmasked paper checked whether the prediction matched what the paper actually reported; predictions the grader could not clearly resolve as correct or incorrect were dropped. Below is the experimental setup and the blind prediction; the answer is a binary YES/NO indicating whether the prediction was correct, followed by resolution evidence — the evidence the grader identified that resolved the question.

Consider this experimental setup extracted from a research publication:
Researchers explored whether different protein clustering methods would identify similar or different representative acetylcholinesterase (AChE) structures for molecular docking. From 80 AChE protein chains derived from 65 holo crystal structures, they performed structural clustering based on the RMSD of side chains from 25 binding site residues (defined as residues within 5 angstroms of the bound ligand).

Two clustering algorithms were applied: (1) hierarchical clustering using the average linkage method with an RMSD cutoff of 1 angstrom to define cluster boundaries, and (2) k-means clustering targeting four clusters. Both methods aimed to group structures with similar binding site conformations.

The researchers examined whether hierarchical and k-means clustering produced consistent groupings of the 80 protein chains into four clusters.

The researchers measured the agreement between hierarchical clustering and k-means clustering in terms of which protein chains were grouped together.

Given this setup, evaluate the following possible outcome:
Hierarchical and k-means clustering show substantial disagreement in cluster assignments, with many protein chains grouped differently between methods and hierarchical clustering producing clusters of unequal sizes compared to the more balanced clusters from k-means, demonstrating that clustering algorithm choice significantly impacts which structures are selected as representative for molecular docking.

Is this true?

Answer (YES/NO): NO